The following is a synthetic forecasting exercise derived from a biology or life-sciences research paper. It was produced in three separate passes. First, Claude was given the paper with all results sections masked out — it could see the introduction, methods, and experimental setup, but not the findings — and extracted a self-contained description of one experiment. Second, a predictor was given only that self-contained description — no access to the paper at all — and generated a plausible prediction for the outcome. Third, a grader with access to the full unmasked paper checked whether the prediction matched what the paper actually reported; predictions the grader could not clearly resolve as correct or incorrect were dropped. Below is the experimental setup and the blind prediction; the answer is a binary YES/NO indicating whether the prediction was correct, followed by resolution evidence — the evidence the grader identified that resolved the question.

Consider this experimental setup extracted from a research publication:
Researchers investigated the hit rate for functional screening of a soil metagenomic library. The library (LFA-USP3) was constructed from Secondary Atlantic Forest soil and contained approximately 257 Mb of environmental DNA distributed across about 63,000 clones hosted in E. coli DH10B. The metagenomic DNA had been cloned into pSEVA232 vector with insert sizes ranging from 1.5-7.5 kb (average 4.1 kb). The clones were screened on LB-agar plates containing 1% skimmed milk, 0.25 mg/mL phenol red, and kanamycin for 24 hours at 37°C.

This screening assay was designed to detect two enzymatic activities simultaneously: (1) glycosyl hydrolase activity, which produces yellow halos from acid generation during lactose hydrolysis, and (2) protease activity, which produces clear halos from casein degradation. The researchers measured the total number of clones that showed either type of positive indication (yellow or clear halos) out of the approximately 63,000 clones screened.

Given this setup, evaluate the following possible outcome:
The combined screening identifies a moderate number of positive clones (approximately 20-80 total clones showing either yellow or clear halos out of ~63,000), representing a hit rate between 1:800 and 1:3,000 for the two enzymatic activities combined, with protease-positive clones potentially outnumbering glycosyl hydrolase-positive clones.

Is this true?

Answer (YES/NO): NO